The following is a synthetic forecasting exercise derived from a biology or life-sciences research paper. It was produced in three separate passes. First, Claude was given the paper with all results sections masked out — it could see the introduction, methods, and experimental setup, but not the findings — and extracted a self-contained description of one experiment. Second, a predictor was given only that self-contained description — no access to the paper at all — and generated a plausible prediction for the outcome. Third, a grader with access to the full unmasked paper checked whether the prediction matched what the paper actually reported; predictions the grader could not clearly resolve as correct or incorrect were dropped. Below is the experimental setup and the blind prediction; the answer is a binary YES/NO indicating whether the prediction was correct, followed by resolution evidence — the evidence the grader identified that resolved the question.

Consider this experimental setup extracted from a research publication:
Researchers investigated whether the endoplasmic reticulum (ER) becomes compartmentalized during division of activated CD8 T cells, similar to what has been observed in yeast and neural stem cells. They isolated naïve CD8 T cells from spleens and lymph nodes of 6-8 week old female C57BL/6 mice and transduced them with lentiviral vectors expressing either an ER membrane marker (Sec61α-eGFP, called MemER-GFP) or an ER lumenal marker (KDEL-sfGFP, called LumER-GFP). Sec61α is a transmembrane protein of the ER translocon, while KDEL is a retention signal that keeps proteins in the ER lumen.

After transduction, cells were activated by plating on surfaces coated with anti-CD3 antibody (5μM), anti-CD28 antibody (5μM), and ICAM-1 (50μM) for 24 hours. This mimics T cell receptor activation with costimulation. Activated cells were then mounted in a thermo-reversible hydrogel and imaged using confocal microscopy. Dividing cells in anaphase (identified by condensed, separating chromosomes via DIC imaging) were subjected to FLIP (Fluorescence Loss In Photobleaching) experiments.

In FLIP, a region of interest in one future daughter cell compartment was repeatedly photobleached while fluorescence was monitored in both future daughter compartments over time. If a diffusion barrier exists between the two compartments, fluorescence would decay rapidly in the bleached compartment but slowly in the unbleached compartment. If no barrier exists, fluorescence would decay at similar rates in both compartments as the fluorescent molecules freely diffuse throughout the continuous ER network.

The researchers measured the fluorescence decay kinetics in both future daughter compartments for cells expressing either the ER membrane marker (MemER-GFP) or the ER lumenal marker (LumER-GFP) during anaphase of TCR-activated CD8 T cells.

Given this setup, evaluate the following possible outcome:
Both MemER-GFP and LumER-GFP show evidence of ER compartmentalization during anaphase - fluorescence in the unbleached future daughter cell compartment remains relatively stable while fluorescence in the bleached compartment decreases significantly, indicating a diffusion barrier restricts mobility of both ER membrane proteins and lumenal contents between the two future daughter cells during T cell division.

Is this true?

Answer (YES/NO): NO